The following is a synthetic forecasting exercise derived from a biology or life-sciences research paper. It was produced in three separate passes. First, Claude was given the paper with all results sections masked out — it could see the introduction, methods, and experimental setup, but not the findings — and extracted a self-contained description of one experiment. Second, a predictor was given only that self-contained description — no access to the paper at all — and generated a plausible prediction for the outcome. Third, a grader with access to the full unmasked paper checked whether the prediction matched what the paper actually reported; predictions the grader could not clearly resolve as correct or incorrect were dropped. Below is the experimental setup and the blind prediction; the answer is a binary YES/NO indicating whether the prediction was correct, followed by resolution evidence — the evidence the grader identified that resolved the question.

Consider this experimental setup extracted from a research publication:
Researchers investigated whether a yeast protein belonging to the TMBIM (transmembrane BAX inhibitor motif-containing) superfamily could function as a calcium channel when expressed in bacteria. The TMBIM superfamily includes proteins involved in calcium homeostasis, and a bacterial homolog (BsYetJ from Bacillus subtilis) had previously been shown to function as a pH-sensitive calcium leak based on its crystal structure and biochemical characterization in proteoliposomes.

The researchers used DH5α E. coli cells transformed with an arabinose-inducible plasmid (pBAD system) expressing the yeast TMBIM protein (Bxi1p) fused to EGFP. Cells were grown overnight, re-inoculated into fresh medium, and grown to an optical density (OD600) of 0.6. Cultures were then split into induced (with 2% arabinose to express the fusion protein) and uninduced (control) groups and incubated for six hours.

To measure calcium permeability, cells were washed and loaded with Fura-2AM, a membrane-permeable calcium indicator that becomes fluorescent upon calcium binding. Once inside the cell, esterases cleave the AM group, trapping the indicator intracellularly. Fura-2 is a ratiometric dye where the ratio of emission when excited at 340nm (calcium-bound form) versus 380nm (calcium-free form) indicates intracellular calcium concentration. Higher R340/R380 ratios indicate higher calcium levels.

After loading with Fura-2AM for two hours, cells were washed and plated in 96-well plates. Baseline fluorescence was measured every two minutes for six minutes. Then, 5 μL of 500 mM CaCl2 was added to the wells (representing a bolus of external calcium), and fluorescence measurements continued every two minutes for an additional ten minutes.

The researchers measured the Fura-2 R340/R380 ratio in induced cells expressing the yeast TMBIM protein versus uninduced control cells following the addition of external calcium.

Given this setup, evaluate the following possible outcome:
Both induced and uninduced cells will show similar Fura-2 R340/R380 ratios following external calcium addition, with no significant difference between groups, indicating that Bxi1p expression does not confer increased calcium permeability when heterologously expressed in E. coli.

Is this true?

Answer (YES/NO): NO